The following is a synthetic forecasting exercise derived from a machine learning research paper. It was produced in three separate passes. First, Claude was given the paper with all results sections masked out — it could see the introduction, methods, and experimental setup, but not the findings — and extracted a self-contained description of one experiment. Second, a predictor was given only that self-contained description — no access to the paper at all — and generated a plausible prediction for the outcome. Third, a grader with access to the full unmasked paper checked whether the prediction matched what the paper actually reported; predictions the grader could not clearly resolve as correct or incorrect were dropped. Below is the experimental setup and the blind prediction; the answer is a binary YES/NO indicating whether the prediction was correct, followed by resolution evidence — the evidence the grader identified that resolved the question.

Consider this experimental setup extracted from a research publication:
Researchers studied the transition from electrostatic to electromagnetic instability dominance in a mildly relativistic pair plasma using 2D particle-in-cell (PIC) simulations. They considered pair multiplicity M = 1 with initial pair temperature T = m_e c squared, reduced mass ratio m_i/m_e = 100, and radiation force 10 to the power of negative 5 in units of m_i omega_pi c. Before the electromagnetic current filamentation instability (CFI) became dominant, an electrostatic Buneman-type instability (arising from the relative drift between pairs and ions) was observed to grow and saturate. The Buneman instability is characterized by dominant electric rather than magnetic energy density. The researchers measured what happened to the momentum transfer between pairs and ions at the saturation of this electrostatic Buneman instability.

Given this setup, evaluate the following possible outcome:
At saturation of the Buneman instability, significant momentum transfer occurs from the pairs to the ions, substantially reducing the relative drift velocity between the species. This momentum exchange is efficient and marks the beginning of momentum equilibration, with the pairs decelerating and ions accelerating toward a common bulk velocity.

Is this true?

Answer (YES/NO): NO